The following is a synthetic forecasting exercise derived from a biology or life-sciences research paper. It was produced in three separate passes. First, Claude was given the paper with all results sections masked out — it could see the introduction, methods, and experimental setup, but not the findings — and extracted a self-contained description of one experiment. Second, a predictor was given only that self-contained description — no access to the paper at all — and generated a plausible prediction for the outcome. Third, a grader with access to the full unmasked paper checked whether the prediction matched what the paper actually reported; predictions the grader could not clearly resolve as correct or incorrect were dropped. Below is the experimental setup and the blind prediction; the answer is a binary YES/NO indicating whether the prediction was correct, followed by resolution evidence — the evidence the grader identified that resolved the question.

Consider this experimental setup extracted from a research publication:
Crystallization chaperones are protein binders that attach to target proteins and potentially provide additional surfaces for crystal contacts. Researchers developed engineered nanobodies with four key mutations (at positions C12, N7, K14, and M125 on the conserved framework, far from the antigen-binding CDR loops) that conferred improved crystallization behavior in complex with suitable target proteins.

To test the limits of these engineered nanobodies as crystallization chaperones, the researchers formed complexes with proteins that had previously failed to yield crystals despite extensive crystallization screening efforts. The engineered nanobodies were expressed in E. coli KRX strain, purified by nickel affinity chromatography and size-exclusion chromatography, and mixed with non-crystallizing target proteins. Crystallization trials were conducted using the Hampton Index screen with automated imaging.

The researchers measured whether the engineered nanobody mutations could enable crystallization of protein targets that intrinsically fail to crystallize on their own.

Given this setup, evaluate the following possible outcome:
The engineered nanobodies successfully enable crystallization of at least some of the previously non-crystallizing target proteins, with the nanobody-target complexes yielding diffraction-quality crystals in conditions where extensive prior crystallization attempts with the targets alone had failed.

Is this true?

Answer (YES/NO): NO